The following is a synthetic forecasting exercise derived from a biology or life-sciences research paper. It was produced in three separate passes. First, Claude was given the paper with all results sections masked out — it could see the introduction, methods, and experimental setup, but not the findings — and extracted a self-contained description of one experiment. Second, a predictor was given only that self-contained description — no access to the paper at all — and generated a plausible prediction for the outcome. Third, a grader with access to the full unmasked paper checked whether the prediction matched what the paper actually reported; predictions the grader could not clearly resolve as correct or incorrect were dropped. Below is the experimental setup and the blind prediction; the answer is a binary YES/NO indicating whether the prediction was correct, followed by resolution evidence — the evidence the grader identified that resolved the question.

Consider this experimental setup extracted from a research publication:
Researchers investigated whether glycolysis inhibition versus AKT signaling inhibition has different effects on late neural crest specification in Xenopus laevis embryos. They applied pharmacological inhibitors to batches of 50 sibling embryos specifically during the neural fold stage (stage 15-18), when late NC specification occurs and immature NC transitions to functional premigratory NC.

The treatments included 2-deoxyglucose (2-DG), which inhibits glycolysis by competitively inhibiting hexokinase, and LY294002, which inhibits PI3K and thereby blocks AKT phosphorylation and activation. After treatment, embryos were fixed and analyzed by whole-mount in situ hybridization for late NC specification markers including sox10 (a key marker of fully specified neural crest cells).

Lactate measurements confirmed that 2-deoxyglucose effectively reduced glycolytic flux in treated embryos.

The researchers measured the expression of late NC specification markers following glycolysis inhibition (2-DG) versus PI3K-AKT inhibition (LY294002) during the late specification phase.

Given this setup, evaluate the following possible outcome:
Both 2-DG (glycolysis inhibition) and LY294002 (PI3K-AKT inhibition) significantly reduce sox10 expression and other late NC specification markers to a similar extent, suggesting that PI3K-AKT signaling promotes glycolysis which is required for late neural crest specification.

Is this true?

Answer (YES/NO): NO